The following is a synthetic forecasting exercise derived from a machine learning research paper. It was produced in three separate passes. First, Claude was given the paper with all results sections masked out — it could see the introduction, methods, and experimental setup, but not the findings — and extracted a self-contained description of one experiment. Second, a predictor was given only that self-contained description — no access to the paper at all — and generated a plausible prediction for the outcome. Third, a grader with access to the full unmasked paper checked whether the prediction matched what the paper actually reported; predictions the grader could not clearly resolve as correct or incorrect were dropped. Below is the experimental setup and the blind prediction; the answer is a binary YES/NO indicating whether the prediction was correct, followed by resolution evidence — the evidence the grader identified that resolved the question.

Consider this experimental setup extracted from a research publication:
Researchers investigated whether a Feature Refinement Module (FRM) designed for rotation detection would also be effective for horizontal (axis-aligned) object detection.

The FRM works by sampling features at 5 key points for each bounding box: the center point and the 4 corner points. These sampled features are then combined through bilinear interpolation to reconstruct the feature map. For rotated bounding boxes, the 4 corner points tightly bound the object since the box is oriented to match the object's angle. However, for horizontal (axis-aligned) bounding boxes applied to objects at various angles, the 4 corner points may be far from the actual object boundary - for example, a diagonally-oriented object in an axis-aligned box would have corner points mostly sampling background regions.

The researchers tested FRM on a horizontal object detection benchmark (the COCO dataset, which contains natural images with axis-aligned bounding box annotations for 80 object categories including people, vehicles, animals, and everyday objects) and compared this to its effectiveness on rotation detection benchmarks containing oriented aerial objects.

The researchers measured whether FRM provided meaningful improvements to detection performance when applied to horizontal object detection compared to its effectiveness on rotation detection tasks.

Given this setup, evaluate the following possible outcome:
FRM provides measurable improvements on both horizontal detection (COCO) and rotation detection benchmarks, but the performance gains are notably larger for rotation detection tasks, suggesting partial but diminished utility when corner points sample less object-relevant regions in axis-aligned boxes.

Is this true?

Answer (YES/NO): NO